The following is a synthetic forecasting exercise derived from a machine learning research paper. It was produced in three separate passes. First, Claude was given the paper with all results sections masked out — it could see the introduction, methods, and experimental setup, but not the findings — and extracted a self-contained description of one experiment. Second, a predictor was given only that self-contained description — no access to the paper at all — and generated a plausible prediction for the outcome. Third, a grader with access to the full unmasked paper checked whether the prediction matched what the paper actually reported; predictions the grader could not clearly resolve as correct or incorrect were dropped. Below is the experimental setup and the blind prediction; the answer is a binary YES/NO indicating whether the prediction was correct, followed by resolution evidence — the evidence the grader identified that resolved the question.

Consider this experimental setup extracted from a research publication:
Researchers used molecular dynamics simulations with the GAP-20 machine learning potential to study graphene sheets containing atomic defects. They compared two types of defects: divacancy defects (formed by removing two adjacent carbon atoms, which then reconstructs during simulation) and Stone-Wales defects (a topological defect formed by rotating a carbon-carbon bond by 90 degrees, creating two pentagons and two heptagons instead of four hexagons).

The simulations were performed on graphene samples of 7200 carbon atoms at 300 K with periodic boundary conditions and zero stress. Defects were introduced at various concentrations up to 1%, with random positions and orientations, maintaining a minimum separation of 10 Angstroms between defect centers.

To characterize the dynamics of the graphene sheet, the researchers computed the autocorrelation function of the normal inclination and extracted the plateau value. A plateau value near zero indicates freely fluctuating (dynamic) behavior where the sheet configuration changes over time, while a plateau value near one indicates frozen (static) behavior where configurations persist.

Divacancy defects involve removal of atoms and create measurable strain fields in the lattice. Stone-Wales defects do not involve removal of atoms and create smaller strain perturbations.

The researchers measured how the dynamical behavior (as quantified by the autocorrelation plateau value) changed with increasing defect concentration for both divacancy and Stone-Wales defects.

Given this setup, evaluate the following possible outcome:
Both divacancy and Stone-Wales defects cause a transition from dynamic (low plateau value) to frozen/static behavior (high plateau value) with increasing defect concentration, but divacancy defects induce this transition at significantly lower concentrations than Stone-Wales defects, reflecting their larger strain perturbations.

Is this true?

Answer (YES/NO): NO